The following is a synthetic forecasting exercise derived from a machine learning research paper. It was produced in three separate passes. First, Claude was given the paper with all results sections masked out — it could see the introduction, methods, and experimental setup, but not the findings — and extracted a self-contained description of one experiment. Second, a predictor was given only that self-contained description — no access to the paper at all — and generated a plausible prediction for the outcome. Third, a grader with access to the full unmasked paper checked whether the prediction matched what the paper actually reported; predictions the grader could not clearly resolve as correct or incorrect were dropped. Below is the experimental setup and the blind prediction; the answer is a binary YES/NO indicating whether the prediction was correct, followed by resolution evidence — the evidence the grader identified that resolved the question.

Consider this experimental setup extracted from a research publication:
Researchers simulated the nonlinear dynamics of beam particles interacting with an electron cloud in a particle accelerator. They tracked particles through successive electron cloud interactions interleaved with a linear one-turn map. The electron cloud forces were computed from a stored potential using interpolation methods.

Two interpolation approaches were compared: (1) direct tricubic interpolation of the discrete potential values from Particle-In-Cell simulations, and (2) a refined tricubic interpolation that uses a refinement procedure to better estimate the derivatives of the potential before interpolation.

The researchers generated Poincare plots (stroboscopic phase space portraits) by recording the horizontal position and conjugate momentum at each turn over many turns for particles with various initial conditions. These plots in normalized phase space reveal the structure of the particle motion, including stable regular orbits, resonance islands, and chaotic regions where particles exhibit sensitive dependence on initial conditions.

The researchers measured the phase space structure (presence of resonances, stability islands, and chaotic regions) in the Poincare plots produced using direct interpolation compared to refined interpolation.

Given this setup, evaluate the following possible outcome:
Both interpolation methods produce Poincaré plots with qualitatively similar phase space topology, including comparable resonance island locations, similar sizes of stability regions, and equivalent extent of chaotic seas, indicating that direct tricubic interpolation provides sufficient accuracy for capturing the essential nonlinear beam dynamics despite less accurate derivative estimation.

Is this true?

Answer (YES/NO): NO